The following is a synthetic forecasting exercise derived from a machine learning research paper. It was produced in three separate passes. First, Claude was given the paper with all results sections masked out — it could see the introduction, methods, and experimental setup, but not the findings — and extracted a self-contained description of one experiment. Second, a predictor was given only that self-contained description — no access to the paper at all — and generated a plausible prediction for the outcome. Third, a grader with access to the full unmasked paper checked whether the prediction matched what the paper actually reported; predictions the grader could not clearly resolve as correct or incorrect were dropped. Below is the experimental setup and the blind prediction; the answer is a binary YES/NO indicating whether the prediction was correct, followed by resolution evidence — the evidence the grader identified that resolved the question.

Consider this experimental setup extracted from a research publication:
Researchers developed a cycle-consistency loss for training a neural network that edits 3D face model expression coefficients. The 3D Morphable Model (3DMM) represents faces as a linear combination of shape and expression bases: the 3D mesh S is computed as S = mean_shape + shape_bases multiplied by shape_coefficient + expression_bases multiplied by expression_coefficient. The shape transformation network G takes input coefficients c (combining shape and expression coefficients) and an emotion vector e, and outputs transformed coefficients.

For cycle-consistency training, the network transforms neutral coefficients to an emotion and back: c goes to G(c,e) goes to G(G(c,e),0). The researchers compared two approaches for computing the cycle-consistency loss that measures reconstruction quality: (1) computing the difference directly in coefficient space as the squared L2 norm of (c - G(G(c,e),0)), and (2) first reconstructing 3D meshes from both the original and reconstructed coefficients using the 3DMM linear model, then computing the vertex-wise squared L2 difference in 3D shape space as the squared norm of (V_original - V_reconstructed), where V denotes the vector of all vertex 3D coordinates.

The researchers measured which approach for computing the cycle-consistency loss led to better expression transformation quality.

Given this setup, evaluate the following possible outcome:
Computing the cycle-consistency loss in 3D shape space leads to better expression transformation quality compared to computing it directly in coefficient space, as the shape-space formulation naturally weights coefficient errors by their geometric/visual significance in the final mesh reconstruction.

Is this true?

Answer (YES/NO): YES